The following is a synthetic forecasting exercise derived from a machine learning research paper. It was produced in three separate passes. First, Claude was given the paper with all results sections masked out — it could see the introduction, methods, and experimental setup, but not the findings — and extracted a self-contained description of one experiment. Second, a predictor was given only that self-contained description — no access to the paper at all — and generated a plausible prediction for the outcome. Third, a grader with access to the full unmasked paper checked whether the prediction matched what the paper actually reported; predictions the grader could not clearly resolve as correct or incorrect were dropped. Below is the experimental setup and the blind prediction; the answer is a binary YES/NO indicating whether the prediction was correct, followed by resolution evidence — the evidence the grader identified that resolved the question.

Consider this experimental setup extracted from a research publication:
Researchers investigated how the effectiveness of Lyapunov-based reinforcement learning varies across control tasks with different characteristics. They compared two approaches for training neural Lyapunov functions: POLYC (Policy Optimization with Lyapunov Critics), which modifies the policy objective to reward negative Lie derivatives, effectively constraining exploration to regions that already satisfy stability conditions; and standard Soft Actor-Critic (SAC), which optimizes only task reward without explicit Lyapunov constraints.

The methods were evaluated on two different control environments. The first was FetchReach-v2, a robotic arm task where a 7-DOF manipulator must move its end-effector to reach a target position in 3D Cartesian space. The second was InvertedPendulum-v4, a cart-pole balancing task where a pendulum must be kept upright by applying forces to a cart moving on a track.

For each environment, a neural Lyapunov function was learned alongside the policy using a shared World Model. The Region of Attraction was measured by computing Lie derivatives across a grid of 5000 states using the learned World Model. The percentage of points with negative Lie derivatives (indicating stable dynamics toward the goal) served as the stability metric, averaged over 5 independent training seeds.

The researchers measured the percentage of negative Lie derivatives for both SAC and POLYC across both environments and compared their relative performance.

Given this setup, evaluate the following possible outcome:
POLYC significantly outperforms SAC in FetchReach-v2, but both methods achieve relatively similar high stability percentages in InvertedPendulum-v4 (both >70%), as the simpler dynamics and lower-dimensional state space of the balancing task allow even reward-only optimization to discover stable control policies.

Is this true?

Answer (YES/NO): NO